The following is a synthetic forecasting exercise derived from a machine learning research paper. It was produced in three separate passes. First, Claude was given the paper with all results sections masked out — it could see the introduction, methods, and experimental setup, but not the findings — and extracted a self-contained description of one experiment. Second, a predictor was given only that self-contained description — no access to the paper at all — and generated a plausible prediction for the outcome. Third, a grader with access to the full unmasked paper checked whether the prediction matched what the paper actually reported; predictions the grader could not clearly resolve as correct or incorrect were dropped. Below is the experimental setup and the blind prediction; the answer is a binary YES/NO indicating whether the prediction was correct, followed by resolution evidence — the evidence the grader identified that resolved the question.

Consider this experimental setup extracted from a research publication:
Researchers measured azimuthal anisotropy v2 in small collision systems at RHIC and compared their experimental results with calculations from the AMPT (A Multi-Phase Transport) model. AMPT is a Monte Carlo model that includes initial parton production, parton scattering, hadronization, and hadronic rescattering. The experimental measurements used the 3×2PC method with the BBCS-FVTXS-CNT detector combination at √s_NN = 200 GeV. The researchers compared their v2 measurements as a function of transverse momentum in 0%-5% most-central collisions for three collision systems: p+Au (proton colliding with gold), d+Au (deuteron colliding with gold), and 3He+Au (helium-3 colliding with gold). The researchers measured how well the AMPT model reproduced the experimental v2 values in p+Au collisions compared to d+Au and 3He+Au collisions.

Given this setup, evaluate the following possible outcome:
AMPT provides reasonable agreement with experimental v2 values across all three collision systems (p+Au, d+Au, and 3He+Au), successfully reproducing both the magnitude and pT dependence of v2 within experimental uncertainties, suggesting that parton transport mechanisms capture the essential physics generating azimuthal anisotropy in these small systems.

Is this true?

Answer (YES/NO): NO